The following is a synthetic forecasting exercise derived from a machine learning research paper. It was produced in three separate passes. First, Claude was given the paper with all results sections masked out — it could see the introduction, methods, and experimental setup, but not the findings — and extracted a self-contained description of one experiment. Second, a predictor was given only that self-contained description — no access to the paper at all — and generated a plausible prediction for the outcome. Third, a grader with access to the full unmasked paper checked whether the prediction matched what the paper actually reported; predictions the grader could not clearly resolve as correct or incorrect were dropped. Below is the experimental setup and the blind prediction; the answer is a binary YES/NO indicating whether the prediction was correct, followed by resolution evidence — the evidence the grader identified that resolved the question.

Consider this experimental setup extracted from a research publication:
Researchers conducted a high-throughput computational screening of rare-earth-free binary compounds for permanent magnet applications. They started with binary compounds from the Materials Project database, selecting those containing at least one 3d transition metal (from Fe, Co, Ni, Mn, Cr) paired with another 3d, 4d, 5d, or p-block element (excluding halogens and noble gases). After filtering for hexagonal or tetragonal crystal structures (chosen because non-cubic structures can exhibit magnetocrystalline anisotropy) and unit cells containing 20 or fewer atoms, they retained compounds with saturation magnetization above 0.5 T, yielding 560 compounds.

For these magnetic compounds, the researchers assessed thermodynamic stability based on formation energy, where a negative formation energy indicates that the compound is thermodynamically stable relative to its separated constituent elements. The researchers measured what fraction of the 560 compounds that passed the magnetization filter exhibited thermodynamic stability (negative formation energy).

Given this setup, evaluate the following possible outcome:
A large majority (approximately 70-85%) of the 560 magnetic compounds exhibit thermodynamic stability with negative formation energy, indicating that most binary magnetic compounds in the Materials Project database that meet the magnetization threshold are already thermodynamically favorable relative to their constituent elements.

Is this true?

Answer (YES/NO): NO